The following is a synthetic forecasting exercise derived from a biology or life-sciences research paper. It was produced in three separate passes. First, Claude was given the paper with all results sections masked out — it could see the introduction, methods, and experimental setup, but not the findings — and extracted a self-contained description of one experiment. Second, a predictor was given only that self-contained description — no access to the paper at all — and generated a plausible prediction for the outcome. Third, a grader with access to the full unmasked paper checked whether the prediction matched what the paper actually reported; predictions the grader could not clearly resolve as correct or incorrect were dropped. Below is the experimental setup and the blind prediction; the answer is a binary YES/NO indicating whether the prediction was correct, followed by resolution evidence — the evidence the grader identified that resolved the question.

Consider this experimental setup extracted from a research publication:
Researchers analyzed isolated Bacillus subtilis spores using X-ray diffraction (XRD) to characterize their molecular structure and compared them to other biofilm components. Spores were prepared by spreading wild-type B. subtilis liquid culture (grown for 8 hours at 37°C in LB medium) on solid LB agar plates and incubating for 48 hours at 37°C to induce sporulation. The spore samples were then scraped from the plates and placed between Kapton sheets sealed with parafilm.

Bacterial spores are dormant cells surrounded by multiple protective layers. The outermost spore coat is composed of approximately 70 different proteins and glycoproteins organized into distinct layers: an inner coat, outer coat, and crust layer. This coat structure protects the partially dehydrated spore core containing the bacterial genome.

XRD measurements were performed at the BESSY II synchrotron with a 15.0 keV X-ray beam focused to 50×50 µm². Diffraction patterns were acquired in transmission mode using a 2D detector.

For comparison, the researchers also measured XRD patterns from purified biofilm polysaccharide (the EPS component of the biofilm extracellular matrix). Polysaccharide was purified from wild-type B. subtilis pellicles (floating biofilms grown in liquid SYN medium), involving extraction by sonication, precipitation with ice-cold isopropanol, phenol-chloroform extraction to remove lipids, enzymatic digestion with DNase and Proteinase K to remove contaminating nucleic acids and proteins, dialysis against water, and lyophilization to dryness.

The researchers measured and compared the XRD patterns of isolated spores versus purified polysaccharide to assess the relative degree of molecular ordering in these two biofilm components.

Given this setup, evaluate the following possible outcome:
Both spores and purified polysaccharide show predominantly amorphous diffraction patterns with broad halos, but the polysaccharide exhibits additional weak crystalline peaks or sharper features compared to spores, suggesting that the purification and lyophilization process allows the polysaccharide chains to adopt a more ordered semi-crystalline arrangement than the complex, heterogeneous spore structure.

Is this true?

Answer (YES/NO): NO